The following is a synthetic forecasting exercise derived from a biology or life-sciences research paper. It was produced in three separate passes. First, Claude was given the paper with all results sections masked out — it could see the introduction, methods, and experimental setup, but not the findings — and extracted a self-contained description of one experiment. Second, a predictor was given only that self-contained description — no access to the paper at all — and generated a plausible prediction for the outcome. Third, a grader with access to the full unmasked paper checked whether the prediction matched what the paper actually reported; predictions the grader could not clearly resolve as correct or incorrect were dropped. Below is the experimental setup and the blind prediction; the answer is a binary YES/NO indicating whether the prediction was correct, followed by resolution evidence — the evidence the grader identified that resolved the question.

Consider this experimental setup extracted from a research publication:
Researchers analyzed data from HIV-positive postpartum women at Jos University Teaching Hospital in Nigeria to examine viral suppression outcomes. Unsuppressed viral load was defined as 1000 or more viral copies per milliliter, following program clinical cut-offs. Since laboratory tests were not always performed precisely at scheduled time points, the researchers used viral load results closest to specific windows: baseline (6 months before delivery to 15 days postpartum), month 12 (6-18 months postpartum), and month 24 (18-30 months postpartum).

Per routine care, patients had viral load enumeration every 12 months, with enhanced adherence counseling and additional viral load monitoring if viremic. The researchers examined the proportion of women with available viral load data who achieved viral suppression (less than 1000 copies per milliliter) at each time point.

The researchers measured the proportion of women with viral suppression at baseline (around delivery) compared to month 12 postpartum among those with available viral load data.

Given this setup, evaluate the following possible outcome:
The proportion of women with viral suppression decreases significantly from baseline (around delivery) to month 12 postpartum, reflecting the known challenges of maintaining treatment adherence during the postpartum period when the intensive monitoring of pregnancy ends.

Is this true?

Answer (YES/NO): NO